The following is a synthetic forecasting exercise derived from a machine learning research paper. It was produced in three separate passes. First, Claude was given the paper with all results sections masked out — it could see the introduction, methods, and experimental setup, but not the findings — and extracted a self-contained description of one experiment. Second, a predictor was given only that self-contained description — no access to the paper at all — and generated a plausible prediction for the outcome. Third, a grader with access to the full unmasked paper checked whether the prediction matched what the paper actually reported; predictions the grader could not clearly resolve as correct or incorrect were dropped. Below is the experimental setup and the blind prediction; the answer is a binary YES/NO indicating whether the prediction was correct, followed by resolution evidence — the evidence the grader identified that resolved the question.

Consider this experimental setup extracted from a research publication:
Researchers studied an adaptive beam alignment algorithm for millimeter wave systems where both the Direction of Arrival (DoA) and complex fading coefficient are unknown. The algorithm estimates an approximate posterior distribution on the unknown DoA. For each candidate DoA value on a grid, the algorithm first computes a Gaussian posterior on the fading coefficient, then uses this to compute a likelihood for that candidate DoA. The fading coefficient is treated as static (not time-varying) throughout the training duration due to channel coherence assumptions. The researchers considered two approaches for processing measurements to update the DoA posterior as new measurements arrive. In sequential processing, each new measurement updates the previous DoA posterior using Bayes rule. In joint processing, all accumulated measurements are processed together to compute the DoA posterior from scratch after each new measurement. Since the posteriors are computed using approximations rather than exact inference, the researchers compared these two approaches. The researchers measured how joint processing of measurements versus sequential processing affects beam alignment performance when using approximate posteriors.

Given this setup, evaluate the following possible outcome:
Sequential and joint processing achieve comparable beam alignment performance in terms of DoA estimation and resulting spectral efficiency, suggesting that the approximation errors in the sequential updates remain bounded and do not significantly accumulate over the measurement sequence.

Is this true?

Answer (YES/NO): NO